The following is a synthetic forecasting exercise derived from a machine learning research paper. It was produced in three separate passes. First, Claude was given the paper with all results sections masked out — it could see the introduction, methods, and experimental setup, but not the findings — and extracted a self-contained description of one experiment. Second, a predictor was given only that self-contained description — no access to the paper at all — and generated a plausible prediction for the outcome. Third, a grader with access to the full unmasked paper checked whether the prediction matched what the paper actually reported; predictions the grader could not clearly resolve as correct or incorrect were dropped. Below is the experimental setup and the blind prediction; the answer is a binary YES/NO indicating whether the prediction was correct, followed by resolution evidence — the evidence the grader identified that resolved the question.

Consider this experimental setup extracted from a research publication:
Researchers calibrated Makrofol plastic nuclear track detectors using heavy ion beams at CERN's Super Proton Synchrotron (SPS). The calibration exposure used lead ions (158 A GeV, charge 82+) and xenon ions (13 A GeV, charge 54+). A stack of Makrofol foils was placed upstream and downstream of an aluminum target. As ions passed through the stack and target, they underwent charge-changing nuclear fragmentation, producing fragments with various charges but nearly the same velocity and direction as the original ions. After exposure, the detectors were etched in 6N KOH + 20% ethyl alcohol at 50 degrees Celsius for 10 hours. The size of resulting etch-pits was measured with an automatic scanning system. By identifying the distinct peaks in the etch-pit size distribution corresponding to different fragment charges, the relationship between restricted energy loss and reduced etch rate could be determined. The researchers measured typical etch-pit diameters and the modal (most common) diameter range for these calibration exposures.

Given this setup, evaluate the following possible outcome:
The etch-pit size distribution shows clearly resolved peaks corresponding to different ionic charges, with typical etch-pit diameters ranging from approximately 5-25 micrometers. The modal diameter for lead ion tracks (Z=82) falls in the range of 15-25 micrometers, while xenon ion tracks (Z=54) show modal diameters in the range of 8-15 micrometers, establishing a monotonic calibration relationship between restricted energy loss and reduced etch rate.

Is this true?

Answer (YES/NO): NO